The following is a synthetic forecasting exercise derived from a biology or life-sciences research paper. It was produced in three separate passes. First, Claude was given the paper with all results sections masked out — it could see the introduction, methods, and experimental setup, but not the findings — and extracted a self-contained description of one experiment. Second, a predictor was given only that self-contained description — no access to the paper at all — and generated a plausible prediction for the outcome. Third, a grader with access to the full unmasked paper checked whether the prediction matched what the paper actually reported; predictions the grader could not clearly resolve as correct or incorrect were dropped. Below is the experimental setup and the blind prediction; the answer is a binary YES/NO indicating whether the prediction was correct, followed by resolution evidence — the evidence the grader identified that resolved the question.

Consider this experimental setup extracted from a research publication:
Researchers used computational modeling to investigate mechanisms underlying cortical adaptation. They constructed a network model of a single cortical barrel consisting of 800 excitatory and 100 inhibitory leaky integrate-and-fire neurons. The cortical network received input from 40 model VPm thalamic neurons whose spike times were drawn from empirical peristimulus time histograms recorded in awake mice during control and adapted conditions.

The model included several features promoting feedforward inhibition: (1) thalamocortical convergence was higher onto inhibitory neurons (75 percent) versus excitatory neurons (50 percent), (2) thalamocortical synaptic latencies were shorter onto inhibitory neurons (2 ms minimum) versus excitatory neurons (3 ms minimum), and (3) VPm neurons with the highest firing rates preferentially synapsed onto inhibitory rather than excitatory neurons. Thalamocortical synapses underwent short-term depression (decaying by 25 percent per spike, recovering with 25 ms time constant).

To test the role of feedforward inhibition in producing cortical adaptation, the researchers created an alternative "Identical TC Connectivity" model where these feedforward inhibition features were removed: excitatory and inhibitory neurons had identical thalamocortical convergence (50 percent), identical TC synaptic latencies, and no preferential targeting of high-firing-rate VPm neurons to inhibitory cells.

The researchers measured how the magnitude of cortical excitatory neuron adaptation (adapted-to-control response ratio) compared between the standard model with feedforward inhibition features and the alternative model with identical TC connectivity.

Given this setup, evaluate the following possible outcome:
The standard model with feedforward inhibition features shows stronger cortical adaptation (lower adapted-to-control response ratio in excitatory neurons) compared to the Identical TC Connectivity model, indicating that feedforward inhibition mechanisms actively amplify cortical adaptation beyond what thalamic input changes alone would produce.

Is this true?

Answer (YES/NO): YES